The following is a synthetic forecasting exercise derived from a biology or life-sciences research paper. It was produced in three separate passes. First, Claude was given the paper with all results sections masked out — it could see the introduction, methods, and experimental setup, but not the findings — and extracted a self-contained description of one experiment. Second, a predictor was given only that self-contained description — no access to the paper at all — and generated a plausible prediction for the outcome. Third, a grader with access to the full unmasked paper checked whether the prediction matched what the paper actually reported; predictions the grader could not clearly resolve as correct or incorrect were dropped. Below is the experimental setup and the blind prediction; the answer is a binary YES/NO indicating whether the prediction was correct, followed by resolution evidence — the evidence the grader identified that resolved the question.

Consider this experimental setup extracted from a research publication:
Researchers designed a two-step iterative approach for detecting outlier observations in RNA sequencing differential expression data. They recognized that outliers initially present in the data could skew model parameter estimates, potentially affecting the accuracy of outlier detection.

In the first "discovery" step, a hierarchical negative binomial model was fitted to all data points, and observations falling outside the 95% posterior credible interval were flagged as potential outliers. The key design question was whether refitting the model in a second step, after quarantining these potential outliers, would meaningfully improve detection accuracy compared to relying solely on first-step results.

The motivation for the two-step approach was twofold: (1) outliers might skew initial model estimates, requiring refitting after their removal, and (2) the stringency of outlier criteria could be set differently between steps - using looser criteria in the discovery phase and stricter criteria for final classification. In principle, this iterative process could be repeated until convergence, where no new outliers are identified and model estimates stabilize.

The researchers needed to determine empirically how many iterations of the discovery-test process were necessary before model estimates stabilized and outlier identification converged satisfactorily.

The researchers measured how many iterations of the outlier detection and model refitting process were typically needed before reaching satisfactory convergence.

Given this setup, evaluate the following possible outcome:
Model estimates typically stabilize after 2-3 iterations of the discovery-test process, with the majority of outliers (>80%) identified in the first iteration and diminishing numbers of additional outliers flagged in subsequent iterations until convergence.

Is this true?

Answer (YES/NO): NO